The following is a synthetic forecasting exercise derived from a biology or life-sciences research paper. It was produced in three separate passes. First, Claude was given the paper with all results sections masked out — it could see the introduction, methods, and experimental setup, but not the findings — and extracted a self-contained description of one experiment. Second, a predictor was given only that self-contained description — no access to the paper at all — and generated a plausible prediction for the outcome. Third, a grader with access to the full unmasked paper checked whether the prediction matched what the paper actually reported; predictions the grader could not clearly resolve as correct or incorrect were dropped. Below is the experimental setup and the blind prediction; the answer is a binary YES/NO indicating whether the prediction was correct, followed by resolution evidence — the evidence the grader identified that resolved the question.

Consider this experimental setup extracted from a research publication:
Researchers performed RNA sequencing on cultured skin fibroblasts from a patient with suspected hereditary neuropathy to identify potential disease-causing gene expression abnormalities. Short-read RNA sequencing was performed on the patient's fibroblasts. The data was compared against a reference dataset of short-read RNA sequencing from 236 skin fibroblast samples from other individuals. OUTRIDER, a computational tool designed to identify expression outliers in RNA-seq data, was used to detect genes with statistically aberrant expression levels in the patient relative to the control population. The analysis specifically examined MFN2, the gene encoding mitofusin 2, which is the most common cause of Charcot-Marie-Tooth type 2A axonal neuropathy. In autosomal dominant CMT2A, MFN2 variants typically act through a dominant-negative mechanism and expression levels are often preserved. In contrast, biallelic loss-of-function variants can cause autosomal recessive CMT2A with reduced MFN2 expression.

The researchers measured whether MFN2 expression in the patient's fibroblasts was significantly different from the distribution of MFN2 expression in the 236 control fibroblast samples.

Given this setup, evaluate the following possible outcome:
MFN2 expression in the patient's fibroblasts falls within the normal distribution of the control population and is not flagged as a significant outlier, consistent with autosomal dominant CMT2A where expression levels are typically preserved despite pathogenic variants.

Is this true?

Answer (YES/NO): NO